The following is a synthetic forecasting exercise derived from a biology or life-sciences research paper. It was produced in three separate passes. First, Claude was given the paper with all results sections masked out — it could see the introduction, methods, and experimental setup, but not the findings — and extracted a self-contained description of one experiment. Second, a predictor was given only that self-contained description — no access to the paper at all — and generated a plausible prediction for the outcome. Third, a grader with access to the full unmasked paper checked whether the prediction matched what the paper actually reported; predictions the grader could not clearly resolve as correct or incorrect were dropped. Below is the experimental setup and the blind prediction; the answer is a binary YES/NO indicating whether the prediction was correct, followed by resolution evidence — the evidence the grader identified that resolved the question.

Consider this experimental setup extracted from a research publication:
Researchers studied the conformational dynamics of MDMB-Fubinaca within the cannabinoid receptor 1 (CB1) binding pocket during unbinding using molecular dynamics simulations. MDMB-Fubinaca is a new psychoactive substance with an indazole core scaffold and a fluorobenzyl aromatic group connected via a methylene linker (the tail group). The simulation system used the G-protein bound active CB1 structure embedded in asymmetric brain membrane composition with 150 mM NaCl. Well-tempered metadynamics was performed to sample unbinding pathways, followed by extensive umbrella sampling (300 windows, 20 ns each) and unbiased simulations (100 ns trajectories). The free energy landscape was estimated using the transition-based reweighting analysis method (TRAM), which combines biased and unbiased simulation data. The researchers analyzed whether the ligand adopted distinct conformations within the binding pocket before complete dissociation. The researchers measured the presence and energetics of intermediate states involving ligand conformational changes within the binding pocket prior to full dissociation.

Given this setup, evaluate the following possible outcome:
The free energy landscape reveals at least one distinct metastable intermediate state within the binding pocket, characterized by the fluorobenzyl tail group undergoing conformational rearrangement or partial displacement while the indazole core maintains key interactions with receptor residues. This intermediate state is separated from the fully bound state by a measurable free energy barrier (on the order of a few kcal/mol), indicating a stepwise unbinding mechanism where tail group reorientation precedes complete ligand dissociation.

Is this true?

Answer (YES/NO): YES